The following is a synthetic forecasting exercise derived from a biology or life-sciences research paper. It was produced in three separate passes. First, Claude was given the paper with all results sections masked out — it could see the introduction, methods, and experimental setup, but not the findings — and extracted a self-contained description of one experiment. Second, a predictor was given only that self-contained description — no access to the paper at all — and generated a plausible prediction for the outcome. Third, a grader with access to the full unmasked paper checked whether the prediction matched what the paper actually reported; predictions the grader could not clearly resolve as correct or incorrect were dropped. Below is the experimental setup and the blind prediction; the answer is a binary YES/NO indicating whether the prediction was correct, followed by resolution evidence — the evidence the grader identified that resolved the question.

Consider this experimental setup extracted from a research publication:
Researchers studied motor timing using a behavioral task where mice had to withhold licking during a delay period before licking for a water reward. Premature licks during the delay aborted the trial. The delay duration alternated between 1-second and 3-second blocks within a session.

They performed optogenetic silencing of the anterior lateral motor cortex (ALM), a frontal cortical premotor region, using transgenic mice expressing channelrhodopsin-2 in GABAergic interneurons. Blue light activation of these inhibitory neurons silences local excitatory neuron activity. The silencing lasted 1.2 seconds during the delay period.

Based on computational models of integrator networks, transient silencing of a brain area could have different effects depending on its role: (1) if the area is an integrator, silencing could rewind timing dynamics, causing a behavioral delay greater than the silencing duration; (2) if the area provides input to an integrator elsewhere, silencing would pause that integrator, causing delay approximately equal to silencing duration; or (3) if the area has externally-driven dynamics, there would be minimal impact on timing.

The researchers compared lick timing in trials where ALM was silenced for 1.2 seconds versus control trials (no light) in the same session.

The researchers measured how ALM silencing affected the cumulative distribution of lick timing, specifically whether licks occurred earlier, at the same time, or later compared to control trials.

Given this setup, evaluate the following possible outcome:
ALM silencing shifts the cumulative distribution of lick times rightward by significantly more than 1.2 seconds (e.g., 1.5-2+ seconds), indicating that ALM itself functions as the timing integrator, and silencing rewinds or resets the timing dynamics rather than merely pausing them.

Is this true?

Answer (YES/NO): NO